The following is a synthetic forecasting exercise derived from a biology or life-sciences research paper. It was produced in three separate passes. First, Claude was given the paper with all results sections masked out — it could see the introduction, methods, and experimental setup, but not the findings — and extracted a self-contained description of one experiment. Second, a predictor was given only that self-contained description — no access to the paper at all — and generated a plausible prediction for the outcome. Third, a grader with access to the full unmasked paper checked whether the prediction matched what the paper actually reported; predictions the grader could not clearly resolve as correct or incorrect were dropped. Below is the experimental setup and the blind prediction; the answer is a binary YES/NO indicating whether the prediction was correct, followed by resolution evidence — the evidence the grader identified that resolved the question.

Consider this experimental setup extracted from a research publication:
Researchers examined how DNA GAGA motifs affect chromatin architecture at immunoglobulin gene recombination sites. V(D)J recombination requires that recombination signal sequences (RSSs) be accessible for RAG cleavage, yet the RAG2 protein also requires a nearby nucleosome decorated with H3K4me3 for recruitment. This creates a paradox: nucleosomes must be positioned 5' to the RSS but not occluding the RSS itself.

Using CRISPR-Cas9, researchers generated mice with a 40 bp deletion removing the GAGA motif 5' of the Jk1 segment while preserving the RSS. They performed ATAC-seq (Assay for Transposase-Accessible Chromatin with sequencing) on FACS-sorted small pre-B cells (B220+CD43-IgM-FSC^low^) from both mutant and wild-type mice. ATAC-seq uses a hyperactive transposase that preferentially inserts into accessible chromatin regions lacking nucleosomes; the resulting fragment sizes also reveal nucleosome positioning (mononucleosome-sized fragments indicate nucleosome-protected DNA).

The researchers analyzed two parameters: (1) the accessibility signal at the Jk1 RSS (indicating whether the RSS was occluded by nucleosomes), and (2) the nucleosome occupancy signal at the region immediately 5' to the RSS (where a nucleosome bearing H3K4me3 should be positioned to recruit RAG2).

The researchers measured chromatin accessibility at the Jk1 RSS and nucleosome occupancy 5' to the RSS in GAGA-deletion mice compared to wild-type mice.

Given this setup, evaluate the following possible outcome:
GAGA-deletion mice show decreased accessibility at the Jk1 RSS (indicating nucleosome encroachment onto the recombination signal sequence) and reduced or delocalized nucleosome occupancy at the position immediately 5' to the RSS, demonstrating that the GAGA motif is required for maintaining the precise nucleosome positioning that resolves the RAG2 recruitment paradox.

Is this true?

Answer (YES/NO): YES